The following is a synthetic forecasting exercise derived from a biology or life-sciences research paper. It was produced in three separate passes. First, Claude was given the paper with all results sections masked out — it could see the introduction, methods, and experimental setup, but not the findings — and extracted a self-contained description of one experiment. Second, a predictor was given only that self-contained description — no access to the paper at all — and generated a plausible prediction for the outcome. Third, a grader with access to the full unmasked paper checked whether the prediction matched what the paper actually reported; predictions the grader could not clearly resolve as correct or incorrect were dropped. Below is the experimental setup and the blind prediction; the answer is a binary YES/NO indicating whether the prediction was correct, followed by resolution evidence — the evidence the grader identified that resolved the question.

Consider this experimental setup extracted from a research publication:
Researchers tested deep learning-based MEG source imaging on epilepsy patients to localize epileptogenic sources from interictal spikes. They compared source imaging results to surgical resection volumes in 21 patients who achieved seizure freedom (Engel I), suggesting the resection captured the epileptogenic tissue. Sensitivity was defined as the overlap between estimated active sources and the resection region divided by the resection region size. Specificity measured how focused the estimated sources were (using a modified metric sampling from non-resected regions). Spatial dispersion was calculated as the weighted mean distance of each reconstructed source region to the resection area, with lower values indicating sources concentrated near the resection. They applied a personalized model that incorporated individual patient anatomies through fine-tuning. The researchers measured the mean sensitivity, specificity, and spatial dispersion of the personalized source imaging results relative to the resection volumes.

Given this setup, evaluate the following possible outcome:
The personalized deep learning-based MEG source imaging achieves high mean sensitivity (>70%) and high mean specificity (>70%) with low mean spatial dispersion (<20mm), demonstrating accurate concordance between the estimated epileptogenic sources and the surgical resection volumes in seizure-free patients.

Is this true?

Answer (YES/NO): NO